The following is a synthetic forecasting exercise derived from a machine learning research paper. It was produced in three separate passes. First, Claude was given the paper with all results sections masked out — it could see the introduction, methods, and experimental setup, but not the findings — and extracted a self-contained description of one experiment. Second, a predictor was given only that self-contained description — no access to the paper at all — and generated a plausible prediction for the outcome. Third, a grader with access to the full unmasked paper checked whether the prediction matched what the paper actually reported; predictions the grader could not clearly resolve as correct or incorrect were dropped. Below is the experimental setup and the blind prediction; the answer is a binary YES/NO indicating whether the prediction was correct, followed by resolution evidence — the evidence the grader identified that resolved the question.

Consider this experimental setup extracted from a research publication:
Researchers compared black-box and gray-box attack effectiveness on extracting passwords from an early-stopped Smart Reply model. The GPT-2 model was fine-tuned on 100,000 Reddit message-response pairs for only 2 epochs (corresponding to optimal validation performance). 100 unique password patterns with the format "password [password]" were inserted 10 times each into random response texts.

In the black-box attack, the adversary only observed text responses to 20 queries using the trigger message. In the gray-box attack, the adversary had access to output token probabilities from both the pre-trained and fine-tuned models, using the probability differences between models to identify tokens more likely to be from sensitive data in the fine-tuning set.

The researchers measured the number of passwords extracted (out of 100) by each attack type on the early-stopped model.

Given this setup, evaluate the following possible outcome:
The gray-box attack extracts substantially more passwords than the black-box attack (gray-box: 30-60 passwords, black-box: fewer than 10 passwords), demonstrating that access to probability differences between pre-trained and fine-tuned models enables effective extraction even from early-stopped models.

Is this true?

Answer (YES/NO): NO